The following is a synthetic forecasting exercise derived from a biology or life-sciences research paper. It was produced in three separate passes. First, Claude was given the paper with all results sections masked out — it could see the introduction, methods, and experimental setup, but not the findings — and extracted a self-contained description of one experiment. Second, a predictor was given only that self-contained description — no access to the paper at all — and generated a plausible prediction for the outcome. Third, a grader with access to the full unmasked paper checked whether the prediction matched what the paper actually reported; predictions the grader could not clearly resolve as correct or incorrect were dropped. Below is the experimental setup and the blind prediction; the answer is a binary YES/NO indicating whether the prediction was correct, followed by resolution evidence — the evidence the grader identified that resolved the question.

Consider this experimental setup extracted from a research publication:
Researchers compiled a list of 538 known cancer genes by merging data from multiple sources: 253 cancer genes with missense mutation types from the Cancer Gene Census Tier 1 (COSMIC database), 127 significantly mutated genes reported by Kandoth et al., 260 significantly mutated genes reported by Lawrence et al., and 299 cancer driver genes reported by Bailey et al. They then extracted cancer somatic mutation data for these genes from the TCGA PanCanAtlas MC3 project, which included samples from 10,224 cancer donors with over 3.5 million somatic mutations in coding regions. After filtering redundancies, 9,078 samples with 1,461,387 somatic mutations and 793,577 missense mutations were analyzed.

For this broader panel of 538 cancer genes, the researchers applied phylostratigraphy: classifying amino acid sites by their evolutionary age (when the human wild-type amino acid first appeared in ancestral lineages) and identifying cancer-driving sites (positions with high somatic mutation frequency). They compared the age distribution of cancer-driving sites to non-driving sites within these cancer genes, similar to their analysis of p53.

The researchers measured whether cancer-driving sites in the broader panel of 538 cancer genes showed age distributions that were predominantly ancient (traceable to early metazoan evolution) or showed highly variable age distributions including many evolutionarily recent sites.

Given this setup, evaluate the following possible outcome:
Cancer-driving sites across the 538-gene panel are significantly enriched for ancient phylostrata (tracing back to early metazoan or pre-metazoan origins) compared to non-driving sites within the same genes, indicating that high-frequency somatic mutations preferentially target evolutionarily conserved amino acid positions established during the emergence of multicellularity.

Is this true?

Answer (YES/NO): YES